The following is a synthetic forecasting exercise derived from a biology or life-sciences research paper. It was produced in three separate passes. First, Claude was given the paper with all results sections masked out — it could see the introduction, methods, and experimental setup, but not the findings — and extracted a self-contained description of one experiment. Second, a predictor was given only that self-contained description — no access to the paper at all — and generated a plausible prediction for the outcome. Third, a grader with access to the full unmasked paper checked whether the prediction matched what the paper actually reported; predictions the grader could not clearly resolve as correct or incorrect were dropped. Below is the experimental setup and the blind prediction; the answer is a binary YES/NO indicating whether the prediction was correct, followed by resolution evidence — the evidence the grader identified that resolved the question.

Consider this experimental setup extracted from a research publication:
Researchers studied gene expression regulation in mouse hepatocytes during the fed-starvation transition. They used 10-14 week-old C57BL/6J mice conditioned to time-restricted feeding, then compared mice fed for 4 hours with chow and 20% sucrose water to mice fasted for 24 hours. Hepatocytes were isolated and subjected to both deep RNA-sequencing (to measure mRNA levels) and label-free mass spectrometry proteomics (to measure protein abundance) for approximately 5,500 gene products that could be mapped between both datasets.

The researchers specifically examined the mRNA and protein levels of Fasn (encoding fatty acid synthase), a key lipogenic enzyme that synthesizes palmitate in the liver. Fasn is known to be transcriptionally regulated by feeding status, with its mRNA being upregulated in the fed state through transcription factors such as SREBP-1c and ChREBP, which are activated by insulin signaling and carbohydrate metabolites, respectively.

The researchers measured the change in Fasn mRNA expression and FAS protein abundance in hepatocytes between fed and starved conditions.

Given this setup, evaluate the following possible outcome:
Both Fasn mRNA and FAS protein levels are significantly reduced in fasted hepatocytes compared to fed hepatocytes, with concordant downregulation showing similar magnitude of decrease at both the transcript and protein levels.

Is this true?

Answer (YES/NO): NO